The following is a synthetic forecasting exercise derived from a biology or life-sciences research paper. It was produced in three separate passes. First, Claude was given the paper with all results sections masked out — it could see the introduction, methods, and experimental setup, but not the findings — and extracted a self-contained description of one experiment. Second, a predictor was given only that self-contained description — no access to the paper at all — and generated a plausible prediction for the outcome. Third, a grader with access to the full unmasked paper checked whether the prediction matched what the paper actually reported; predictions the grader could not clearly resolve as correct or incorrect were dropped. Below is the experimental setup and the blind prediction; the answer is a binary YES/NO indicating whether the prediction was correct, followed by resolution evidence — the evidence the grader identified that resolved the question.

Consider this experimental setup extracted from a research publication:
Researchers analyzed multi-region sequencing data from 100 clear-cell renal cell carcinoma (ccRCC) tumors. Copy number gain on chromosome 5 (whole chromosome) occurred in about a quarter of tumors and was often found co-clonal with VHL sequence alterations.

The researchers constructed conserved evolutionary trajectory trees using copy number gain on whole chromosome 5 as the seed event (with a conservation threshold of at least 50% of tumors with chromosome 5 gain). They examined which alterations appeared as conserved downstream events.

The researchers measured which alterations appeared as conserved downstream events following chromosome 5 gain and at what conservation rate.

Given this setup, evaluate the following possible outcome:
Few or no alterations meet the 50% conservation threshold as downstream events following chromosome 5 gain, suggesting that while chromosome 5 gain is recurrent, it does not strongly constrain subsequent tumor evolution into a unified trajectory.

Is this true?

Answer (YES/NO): NO